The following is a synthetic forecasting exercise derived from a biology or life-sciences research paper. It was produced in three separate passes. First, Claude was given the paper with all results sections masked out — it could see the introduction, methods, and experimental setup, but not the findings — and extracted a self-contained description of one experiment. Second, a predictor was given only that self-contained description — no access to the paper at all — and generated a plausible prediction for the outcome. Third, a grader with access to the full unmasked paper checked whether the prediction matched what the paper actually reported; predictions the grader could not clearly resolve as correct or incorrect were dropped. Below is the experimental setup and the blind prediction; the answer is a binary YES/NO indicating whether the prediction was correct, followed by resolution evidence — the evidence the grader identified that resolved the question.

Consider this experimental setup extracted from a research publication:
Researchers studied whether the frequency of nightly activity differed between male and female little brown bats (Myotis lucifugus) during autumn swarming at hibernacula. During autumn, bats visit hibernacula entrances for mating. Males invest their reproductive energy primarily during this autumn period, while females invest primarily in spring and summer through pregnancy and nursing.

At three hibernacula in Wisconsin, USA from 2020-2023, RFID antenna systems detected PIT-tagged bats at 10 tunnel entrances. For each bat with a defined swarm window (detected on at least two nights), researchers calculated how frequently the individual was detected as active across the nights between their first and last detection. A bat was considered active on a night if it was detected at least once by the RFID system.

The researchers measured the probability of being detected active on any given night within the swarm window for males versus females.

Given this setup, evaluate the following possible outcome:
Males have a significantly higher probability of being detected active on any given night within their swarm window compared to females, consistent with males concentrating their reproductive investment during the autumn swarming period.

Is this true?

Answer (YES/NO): YES